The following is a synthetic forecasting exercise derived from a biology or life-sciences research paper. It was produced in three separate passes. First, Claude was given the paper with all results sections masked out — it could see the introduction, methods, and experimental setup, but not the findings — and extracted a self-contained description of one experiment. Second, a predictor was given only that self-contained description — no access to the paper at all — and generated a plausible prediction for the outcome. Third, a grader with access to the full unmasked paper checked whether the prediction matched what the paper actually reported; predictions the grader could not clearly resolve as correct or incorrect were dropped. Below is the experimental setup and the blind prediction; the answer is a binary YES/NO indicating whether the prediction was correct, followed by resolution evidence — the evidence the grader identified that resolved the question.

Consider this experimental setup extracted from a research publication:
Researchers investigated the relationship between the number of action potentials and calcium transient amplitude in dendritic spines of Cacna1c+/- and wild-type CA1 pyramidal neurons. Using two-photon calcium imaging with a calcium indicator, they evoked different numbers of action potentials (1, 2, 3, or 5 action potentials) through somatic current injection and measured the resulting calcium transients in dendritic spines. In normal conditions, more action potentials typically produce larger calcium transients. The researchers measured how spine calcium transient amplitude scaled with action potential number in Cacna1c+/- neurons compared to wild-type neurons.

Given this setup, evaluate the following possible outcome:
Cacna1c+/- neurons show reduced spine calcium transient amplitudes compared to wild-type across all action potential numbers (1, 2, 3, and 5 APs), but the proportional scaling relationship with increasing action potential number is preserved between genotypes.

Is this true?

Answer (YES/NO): NO